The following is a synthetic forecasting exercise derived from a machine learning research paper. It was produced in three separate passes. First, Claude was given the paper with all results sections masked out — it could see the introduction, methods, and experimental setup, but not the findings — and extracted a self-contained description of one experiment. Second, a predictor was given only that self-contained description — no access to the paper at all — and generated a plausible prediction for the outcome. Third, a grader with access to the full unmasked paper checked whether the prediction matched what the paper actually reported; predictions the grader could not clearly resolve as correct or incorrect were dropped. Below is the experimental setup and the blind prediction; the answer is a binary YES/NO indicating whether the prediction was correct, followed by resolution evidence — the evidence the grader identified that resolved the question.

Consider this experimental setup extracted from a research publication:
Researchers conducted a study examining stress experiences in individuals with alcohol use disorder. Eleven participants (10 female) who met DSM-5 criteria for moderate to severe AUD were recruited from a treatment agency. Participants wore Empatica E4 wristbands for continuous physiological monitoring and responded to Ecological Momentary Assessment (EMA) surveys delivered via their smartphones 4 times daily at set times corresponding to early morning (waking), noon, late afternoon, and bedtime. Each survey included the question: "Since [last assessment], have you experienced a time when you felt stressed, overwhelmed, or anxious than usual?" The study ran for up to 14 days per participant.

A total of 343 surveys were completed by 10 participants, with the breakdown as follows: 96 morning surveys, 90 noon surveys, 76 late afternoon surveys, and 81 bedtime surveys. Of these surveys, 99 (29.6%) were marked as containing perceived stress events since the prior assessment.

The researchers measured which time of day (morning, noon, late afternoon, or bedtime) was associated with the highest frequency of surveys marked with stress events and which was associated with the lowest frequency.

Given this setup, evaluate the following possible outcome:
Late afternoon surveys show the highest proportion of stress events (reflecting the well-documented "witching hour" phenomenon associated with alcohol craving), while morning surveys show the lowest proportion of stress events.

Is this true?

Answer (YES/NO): NO